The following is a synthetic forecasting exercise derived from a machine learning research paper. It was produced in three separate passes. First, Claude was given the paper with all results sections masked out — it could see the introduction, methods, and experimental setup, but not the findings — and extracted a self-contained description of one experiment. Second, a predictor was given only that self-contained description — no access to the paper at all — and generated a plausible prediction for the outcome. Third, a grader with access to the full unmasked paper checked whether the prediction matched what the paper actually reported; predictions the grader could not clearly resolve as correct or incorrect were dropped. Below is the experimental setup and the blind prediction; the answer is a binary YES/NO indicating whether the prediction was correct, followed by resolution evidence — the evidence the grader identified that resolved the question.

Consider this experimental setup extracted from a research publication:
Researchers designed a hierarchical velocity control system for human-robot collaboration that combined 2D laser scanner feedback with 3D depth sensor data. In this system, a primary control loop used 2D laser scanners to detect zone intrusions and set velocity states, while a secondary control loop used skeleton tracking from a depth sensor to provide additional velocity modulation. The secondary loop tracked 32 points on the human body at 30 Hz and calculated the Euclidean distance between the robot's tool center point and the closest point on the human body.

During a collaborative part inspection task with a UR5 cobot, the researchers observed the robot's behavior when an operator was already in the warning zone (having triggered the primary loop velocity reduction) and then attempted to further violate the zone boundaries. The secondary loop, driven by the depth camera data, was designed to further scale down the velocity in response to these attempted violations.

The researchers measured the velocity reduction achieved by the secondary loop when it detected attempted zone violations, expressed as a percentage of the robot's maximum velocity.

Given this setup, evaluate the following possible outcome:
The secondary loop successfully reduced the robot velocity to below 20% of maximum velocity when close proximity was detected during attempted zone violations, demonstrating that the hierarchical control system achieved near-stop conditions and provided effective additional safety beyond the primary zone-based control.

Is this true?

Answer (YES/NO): NO